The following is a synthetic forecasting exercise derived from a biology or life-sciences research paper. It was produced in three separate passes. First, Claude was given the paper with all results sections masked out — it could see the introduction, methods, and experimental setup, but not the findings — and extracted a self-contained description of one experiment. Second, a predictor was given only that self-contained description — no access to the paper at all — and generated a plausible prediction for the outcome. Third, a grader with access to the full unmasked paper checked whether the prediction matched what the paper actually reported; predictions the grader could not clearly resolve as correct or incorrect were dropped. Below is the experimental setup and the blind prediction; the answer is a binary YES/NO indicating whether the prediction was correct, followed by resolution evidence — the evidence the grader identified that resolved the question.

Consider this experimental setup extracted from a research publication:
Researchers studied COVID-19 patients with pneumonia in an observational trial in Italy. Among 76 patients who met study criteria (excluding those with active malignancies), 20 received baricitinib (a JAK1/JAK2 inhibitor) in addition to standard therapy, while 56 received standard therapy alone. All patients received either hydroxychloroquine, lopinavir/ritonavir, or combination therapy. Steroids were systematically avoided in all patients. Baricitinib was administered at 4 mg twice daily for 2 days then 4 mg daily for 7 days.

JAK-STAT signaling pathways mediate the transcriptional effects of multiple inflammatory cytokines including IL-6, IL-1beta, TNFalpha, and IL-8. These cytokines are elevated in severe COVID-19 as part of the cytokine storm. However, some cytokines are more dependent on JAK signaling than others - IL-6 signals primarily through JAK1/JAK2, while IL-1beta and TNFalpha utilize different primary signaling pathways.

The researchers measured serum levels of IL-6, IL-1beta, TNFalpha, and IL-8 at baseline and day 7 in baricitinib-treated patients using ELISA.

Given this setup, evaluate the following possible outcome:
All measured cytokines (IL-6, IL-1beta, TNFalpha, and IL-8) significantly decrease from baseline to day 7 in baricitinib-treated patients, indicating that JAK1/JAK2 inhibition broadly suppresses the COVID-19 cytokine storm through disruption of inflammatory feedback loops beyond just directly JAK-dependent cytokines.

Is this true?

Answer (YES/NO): NO